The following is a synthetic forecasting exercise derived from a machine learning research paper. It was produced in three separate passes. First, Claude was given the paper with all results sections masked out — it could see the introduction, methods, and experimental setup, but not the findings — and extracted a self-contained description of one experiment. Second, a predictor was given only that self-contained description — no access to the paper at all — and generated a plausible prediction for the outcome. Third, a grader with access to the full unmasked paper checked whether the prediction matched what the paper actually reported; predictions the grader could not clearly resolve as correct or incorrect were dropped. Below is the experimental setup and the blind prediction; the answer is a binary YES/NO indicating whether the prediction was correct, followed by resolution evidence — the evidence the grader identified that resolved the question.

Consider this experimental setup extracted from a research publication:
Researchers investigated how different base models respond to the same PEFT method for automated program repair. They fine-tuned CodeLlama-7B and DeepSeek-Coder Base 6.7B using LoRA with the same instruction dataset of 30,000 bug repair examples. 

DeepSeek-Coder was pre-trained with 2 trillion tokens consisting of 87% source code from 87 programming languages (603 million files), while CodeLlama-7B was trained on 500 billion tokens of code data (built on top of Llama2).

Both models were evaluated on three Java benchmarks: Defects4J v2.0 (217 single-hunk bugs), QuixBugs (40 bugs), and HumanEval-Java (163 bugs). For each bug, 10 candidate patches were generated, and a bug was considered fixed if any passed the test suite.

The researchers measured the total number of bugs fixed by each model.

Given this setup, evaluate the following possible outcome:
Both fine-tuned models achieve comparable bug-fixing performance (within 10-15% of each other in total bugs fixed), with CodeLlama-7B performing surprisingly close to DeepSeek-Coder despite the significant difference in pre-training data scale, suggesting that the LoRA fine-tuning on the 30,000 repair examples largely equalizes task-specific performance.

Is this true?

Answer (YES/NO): NO